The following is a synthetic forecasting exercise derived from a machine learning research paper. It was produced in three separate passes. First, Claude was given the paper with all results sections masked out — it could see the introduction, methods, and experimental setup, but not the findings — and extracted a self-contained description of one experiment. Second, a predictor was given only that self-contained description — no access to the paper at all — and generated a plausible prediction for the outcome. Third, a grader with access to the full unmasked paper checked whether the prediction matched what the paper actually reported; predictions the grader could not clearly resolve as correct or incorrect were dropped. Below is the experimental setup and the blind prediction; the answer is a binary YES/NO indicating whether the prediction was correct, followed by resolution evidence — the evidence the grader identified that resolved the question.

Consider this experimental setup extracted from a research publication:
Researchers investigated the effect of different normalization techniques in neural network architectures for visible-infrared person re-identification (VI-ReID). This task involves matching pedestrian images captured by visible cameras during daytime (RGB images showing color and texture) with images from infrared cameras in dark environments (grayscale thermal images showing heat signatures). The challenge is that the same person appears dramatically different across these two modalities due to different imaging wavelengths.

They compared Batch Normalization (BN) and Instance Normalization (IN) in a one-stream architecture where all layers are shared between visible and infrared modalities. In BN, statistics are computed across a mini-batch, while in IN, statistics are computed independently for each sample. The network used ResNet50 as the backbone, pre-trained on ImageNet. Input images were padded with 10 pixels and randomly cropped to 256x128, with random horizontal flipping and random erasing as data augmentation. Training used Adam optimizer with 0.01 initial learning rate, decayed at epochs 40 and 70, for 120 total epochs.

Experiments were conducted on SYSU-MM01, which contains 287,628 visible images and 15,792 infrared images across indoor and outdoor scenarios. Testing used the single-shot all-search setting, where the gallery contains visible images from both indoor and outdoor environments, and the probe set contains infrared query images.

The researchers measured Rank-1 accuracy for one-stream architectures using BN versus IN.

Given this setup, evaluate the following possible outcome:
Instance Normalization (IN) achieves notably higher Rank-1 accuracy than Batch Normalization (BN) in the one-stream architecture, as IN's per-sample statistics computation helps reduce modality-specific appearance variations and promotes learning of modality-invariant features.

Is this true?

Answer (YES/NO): NO